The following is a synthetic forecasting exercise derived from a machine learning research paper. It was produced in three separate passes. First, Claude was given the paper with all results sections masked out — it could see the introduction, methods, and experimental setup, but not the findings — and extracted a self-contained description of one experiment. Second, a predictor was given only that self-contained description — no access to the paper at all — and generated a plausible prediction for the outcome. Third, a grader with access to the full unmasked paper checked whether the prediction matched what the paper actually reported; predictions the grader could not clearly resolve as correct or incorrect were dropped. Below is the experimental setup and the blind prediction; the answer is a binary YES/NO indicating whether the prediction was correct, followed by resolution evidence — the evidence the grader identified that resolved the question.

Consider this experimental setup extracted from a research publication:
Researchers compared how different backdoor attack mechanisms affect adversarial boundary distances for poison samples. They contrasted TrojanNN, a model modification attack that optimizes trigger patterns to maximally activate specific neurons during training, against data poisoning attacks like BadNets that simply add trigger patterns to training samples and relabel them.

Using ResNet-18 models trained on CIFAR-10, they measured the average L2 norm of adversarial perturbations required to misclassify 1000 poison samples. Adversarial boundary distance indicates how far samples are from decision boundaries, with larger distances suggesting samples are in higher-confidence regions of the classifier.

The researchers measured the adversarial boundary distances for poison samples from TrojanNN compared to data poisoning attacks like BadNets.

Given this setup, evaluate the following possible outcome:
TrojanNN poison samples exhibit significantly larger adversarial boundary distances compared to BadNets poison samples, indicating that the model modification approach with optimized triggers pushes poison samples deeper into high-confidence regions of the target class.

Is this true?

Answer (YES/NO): YES